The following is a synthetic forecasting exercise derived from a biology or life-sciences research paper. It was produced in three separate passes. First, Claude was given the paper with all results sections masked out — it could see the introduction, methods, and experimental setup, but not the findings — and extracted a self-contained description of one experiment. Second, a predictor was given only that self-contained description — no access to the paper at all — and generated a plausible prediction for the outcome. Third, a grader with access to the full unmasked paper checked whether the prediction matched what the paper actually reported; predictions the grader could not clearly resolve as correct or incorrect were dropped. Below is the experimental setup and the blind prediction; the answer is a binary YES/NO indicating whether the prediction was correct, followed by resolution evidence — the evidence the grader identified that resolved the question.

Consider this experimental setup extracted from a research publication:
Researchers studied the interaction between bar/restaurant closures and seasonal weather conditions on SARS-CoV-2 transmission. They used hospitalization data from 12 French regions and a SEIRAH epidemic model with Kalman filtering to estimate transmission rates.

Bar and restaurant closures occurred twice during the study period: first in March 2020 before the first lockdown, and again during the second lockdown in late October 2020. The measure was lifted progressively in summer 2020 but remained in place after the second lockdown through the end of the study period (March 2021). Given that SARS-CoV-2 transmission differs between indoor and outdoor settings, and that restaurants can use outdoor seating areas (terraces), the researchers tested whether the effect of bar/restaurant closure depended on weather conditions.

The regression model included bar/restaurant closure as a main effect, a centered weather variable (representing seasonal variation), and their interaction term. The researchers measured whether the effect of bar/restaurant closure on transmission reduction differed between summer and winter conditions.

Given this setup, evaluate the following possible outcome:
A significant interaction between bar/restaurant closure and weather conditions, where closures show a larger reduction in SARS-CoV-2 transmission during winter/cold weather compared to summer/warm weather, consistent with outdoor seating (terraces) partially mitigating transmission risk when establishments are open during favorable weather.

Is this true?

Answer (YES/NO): YES